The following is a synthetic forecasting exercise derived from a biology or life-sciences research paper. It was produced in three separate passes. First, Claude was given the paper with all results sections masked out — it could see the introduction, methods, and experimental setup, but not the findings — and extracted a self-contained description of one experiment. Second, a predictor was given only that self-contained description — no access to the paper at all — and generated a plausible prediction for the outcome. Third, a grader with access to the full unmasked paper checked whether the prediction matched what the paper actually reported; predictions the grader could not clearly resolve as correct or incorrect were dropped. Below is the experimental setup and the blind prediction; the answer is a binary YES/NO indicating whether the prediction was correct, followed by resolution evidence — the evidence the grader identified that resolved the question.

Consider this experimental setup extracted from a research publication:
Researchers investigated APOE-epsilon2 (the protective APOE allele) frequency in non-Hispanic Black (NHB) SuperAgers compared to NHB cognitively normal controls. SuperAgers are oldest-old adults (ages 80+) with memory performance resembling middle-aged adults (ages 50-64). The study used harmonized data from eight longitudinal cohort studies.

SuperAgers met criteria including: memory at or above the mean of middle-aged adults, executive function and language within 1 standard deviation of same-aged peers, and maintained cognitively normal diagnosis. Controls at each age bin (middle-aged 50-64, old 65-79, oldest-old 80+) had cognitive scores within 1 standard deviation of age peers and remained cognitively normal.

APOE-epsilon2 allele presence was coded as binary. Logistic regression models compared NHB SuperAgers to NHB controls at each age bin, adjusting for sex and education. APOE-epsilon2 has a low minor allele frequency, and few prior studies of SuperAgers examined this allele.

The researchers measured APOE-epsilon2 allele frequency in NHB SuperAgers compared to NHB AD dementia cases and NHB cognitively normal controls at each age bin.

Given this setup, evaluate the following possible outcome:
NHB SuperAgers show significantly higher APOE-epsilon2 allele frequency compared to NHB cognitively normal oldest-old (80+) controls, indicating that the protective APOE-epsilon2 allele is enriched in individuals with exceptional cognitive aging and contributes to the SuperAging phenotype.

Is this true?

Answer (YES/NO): NO